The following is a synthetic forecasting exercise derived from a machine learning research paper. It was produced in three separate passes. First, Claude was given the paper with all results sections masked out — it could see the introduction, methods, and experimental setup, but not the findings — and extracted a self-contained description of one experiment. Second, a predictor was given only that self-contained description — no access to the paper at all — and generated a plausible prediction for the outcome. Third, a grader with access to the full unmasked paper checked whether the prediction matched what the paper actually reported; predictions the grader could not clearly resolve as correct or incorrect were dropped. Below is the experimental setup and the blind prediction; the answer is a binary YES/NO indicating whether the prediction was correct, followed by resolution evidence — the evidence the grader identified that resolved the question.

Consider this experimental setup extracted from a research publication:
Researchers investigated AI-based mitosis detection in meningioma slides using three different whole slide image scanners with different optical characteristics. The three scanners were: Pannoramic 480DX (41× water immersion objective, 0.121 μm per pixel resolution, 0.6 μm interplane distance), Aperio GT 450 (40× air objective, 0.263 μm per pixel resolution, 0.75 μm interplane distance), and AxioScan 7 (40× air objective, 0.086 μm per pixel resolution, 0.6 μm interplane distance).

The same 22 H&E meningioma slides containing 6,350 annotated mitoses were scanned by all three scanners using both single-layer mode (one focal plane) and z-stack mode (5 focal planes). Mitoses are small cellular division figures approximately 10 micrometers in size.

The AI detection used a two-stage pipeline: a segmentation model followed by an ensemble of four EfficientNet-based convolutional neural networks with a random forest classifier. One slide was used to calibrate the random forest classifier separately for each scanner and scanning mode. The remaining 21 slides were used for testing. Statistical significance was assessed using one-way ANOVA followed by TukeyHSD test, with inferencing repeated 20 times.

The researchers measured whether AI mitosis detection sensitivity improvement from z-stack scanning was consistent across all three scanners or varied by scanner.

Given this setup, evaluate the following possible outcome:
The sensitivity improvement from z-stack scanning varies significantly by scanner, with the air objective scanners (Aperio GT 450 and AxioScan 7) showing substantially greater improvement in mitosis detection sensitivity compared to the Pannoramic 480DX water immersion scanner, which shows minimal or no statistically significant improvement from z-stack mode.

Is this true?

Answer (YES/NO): NO